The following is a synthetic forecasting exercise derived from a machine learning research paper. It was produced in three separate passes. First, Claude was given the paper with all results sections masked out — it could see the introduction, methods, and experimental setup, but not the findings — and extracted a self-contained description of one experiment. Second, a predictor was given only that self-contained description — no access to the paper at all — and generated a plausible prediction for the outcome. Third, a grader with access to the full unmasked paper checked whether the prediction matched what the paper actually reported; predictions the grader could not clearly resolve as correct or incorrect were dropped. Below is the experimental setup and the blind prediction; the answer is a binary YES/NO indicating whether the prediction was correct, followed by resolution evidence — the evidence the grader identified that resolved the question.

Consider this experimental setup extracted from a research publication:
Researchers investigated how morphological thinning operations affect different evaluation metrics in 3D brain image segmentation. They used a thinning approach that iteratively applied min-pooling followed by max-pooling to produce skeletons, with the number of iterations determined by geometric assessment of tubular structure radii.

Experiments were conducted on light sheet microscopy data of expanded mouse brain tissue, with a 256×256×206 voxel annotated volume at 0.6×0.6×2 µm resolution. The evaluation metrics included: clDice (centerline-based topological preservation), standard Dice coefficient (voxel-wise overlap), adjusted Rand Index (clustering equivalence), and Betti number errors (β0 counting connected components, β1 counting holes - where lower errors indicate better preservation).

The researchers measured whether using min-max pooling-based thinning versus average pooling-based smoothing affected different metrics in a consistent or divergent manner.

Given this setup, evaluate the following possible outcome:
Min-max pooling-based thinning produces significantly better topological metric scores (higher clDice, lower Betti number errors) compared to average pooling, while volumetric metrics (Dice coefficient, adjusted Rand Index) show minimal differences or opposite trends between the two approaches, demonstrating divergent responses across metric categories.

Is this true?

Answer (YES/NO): NO